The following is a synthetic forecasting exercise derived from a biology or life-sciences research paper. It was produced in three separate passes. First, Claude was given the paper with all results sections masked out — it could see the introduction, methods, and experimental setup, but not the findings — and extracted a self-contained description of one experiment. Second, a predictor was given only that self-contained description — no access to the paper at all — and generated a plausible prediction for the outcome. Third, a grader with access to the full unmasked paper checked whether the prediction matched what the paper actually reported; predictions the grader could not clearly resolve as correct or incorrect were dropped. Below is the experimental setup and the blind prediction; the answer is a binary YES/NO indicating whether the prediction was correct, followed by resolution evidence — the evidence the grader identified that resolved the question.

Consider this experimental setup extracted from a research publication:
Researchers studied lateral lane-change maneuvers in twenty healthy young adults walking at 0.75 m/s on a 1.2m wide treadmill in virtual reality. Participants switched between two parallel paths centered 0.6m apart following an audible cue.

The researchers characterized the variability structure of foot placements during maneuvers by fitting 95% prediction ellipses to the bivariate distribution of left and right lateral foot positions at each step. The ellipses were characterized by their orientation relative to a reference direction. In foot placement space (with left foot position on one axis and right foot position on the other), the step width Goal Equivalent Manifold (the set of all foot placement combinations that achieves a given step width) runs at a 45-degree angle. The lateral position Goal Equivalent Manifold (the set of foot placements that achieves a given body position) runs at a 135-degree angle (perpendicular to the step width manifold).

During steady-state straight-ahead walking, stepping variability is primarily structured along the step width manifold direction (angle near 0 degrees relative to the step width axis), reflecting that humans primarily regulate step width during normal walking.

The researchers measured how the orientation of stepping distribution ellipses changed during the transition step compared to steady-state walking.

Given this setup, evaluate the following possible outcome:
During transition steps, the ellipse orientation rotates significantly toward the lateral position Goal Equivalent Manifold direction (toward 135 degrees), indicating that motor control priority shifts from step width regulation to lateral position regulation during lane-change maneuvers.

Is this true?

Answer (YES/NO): NO